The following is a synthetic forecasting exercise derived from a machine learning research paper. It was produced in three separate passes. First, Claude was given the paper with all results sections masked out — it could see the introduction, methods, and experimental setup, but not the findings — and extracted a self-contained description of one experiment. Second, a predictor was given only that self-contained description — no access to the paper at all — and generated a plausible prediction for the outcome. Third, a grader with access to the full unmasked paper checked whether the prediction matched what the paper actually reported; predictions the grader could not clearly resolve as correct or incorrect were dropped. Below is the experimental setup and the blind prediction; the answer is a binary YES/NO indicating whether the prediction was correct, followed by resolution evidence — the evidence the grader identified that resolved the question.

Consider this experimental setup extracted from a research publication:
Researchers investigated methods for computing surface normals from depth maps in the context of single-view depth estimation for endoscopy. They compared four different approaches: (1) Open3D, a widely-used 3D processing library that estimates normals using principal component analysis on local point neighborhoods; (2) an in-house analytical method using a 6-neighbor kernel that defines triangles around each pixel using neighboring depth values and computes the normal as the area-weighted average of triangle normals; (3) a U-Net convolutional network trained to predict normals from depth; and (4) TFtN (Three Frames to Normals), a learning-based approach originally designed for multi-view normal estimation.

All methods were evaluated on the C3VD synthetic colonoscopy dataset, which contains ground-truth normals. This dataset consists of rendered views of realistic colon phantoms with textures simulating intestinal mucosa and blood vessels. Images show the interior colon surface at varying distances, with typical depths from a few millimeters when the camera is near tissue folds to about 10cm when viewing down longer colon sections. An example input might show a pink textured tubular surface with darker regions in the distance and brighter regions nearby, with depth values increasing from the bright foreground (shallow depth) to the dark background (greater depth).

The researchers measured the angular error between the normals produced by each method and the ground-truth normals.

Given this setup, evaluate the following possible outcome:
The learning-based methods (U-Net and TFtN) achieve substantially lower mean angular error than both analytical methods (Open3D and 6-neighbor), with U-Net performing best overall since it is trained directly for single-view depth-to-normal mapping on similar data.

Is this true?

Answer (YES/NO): NO